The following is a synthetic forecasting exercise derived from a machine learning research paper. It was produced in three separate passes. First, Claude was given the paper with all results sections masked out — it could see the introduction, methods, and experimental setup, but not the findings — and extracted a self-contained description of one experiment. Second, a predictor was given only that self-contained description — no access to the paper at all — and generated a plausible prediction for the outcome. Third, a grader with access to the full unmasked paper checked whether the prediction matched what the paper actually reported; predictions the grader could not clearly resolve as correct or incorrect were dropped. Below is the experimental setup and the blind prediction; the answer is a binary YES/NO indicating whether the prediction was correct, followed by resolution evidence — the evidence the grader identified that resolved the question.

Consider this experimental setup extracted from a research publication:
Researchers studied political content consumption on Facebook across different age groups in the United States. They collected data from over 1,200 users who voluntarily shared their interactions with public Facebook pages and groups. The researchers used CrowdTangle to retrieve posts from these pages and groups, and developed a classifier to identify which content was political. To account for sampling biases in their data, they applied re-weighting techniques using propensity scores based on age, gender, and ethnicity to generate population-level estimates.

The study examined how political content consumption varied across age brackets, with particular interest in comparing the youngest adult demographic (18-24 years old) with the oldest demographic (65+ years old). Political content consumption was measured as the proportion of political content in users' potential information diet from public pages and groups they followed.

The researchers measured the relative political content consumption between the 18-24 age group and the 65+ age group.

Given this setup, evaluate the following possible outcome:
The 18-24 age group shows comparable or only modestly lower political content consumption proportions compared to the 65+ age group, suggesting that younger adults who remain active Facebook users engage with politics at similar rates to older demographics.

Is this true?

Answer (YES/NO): NO